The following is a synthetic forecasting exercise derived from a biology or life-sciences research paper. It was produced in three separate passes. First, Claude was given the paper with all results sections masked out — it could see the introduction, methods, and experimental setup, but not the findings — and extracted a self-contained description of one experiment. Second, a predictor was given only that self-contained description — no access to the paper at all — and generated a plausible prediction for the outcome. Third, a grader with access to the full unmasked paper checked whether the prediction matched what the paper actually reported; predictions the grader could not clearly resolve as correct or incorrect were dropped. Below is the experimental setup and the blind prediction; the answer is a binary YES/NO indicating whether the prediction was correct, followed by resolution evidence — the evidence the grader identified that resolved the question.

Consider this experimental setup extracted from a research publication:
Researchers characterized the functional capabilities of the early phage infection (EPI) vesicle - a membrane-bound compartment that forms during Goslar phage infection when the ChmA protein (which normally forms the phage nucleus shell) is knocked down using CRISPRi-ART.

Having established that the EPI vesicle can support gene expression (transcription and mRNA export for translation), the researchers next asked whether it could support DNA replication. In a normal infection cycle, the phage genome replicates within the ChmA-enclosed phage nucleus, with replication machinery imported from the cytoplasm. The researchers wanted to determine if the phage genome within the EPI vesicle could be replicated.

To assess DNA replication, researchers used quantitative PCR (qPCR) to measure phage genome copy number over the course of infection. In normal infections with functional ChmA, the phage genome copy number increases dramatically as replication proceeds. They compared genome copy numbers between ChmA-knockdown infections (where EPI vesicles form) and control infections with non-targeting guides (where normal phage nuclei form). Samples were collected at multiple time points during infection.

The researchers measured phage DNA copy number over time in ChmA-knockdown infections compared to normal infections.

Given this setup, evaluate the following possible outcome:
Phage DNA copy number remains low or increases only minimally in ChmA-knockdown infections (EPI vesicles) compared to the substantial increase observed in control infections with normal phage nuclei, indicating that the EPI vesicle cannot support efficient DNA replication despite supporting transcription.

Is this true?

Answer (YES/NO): YES